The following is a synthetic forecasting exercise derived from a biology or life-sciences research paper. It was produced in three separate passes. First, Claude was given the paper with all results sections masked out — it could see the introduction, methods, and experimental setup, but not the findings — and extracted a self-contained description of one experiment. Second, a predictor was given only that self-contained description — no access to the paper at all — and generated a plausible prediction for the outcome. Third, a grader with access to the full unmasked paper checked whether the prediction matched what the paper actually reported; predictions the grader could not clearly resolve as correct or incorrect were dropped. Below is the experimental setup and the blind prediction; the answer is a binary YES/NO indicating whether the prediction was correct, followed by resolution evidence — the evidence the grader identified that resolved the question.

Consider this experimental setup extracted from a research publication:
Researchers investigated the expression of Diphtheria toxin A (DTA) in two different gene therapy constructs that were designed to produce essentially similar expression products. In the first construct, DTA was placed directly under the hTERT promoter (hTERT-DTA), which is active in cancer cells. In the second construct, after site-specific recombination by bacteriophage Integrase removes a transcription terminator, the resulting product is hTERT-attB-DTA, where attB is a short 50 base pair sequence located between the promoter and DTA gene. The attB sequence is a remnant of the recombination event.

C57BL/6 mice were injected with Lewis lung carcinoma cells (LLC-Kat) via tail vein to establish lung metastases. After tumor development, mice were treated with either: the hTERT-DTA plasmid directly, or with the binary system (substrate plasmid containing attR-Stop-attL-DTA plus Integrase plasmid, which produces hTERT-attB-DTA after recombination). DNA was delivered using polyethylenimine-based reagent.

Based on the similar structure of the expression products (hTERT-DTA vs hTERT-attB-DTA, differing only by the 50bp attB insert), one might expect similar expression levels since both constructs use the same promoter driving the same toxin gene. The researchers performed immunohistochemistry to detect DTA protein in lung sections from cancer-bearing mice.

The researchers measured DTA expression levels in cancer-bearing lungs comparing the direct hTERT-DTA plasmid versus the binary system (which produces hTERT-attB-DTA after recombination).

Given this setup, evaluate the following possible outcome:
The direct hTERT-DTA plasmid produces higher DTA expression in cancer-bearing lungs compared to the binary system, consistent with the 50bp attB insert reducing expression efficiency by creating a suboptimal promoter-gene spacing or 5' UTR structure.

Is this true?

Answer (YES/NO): NO